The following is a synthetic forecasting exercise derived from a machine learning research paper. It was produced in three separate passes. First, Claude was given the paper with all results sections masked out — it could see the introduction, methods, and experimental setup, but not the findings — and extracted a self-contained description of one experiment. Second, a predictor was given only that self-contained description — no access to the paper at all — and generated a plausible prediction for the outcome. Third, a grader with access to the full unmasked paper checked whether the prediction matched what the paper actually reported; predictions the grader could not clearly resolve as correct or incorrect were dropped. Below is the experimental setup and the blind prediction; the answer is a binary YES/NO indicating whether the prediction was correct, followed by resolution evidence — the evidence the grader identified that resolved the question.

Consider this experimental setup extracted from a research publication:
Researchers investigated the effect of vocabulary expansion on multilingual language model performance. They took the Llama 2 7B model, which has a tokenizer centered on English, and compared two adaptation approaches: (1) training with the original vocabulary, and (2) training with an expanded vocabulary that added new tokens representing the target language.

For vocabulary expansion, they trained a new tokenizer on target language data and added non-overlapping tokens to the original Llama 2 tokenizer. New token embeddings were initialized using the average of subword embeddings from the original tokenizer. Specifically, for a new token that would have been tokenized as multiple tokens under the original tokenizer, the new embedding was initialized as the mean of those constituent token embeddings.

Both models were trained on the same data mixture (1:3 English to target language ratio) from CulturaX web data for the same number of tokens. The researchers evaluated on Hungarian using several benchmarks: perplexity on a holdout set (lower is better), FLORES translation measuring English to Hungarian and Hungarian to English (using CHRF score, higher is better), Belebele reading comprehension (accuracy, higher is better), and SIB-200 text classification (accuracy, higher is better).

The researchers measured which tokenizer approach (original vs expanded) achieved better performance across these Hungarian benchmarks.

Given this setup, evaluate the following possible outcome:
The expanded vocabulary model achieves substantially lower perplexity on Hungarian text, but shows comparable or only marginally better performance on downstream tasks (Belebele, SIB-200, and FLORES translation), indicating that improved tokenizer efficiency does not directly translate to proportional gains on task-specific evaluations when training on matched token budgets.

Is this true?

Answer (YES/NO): NO